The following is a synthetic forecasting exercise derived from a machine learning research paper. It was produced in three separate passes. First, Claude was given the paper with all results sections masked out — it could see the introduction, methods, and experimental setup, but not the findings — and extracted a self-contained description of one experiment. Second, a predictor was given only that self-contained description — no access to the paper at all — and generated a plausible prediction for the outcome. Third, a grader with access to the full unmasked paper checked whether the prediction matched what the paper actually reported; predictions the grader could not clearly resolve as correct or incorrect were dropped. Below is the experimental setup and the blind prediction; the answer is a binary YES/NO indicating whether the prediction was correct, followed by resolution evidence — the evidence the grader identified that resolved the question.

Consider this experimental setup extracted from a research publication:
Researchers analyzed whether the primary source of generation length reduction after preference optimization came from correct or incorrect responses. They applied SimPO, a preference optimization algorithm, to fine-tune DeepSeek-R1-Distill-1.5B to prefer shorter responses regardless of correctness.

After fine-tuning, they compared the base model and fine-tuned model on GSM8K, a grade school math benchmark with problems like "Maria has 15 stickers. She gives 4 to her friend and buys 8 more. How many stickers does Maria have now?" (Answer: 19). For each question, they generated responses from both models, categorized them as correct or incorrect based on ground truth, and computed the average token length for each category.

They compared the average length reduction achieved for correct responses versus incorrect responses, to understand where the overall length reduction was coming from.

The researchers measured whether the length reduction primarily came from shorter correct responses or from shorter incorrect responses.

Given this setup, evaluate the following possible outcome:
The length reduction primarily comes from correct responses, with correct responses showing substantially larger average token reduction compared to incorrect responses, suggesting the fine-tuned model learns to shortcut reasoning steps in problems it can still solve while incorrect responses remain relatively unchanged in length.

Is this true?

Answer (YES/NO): NO